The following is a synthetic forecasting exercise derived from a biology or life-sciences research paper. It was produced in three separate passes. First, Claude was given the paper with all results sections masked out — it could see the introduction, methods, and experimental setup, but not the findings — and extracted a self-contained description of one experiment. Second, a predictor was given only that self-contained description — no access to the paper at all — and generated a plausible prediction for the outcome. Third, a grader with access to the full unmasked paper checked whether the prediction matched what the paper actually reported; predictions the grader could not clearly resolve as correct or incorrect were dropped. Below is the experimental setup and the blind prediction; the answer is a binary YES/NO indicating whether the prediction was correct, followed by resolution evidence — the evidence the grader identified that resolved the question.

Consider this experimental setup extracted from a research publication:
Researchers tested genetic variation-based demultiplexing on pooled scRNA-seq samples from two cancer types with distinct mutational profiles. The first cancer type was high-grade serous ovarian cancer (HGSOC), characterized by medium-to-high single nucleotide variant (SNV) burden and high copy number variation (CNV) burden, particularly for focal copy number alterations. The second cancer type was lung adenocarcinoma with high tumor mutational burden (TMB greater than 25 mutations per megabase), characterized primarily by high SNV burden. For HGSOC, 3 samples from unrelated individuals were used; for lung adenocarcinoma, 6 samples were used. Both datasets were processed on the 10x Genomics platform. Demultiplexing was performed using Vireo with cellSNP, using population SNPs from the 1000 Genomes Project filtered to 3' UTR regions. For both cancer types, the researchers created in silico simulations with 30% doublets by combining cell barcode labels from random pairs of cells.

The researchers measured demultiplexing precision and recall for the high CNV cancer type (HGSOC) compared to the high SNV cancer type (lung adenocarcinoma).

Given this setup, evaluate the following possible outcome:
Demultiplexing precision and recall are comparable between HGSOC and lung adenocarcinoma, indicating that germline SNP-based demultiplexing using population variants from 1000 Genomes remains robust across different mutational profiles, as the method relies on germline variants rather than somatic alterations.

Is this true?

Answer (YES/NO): YES